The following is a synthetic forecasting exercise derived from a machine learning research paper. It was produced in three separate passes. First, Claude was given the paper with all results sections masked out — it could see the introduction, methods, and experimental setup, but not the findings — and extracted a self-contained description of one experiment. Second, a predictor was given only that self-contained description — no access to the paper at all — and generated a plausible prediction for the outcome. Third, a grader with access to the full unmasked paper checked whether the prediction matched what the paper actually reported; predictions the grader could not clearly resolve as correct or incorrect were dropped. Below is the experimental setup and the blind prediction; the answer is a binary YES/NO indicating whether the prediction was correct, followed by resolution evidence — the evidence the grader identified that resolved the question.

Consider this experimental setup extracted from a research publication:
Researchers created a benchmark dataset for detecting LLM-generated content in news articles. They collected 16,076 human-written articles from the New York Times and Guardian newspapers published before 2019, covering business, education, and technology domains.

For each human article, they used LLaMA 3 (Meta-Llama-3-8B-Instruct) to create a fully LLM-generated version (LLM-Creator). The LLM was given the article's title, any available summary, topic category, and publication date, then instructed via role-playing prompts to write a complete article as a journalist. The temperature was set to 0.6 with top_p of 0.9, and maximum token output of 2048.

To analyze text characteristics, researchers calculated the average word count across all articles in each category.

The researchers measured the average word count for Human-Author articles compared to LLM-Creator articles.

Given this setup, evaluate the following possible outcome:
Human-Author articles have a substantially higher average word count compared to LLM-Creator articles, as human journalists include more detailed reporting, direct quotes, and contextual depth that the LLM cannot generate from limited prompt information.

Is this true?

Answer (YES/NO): YES